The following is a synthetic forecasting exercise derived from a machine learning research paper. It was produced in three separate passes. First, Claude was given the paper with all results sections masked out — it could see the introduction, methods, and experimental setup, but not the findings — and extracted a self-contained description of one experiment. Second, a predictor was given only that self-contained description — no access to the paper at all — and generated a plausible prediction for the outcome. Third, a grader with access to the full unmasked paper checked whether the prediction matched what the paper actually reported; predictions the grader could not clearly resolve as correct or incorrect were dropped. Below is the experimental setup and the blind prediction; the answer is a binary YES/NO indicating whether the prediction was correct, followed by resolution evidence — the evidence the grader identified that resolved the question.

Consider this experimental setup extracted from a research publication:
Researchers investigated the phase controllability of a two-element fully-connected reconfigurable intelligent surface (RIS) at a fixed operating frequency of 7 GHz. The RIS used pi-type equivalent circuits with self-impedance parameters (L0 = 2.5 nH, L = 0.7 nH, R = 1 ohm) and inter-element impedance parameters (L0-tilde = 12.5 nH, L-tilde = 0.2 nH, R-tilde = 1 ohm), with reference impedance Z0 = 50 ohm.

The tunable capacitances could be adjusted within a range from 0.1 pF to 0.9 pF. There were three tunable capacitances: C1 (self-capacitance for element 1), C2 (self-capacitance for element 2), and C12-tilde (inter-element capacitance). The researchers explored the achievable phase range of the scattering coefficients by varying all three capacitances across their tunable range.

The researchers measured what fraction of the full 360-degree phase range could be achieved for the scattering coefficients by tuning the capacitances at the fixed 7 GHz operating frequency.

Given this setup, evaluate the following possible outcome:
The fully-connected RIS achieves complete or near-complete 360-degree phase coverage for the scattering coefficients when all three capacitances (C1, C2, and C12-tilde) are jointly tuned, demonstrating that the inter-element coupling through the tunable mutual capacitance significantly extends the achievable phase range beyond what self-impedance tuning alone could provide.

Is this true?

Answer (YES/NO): YES